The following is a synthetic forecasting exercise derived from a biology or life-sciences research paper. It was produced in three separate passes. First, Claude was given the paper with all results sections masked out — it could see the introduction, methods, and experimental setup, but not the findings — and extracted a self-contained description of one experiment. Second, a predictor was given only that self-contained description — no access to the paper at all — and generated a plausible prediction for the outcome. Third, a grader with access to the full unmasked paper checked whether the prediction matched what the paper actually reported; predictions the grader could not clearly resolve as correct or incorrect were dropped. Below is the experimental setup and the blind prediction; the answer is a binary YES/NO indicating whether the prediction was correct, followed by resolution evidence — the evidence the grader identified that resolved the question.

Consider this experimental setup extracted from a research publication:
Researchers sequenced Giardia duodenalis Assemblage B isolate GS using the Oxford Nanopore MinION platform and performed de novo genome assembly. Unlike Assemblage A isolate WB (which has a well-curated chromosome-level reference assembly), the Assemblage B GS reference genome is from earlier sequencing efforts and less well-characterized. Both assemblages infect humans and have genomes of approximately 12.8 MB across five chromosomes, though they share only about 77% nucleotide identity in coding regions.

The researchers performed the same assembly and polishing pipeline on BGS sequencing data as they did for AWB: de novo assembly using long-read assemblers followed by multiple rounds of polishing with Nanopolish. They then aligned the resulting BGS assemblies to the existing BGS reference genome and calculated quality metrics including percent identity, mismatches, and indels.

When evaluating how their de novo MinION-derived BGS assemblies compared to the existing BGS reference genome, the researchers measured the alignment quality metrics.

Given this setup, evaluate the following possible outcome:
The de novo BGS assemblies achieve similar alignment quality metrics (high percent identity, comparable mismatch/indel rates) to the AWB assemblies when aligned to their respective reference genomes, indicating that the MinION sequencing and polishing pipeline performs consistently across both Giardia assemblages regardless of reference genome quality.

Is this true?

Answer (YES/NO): NO